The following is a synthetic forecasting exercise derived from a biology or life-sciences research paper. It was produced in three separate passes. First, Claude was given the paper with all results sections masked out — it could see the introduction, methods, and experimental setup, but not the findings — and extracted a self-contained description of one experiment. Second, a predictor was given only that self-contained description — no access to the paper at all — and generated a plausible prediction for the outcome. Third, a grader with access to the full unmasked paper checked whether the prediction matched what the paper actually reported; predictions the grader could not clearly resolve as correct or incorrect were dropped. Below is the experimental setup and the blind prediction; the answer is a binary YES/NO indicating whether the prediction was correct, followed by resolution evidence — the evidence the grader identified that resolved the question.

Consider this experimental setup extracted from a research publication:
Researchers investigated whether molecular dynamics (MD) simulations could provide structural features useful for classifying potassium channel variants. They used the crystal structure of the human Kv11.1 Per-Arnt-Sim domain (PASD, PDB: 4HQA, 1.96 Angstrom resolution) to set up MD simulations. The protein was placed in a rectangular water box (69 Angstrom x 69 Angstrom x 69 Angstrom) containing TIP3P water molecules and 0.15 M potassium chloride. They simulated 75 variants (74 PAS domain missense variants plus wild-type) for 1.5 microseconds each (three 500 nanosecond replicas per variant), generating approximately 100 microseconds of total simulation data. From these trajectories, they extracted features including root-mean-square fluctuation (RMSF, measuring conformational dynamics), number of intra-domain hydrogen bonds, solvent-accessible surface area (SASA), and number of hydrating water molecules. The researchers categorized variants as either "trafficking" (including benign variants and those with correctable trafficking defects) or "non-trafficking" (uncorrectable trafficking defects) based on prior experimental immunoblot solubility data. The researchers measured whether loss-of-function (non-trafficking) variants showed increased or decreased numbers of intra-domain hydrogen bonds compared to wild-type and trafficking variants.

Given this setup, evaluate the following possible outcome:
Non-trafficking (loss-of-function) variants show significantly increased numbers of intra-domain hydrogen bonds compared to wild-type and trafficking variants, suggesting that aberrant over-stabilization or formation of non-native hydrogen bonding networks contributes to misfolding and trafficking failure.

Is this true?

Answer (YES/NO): NO